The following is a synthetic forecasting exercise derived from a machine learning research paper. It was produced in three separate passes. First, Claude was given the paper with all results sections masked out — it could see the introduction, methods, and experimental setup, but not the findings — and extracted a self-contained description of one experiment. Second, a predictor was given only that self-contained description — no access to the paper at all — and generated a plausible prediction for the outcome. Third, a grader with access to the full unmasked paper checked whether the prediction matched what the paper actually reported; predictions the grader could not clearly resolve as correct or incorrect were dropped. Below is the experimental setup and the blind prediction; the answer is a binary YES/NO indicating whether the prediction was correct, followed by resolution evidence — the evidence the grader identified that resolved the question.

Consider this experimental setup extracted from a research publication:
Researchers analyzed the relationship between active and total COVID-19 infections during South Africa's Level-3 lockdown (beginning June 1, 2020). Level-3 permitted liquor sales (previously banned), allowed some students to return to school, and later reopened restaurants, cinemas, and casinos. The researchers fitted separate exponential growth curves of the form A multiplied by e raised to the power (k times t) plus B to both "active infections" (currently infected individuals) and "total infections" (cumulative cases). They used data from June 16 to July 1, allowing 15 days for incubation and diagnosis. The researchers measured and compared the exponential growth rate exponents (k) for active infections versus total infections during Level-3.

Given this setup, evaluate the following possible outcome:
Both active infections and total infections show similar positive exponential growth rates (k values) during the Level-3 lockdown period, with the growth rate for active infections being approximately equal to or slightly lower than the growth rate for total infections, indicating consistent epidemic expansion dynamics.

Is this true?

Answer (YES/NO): NO